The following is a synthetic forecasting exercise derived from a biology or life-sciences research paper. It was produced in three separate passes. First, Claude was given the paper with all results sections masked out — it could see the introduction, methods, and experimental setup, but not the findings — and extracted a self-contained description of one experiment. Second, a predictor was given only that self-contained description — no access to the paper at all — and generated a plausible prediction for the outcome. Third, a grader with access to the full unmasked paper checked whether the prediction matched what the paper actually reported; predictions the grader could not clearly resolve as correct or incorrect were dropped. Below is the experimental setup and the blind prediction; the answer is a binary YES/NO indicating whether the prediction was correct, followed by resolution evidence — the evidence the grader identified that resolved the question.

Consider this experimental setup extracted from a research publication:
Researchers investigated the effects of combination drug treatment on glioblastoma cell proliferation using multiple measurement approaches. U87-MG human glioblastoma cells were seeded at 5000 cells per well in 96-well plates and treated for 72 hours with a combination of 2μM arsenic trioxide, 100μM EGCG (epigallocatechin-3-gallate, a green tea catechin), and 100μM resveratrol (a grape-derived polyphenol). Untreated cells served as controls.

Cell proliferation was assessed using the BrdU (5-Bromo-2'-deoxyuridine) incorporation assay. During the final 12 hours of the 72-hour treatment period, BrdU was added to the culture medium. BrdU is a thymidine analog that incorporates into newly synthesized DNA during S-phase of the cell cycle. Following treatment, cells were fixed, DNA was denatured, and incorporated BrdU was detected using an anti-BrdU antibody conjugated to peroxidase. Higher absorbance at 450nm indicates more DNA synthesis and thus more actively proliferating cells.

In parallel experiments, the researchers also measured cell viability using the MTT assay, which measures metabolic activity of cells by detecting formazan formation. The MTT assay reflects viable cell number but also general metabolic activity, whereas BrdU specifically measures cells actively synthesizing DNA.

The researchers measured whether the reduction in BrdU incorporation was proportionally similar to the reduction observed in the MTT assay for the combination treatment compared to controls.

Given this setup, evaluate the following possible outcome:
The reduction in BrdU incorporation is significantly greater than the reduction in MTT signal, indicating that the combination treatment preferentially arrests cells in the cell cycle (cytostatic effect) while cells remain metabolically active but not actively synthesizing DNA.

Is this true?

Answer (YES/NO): NO